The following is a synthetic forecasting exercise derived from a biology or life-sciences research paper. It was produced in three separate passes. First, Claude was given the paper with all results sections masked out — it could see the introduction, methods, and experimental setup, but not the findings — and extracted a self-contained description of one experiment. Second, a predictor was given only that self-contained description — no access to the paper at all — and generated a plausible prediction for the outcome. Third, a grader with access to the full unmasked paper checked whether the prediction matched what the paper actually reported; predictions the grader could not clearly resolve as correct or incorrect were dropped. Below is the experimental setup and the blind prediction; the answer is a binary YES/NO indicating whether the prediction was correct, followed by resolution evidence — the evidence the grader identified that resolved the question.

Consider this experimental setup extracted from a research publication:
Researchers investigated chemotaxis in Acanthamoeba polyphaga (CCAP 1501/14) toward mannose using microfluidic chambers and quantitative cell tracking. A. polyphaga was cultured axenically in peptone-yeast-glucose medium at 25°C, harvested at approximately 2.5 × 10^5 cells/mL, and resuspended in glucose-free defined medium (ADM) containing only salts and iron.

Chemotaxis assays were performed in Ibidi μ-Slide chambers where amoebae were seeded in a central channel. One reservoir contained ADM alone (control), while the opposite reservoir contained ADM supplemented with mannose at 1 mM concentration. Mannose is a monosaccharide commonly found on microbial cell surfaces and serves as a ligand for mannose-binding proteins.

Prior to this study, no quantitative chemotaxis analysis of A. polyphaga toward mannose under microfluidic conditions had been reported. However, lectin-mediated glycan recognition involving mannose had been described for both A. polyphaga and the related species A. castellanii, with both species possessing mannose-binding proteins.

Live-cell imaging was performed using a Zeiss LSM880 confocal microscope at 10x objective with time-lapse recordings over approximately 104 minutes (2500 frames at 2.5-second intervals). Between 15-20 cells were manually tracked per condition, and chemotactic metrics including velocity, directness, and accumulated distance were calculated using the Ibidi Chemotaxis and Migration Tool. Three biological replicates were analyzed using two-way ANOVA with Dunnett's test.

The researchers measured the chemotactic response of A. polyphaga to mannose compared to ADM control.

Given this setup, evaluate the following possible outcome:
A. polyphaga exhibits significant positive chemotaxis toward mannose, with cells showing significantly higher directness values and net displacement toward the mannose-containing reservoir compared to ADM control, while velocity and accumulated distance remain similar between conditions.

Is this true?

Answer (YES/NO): NO